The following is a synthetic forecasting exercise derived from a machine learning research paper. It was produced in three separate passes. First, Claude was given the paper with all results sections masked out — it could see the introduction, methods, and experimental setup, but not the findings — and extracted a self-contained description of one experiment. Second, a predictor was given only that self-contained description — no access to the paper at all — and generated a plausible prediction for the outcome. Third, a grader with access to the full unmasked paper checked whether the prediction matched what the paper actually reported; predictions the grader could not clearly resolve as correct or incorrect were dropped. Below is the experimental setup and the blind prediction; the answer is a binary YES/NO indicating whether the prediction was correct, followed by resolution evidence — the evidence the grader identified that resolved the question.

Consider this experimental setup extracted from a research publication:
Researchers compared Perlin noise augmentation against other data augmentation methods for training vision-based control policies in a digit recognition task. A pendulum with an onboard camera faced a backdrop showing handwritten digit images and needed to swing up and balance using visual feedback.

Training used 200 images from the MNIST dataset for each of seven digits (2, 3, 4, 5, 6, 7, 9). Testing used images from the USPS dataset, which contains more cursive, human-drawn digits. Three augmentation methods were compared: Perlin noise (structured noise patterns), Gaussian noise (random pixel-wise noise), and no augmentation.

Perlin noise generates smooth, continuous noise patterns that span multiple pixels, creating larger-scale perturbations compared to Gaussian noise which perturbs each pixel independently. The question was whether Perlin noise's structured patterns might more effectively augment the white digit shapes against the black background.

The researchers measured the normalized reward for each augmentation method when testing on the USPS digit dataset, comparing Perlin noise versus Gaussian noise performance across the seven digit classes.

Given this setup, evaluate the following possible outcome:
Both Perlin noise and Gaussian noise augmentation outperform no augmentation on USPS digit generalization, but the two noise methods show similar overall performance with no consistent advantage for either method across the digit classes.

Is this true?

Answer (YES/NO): NO